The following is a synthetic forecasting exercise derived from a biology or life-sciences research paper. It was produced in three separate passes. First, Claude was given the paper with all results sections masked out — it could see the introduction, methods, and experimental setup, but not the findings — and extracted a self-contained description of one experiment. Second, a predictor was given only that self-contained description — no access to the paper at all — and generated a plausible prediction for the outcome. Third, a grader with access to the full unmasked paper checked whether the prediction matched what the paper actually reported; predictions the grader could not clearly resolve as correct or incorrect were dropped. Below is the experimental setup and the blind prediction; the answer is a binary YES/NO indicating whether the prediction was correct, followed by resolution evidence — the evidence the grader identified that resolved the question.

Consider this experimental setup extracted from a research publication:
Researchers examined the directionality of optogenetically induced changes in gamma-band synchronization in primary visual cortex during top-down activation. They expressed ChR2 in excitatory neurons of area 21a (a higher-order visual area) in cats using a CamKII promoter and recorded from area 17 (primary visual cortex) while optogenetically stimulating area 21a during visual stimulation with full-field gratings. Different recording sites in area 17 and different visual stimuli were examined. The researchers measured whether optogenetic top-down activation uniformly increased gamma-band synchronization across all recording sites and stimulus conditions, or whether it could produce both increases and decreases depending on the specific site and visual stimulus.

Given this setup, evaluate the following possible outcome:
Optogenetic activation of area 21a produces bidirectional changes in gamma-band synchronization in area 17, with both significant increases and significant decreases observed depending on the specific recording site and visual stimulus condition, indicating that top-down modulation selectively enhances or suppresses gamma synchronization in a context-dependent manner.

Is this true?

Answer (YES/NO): YES